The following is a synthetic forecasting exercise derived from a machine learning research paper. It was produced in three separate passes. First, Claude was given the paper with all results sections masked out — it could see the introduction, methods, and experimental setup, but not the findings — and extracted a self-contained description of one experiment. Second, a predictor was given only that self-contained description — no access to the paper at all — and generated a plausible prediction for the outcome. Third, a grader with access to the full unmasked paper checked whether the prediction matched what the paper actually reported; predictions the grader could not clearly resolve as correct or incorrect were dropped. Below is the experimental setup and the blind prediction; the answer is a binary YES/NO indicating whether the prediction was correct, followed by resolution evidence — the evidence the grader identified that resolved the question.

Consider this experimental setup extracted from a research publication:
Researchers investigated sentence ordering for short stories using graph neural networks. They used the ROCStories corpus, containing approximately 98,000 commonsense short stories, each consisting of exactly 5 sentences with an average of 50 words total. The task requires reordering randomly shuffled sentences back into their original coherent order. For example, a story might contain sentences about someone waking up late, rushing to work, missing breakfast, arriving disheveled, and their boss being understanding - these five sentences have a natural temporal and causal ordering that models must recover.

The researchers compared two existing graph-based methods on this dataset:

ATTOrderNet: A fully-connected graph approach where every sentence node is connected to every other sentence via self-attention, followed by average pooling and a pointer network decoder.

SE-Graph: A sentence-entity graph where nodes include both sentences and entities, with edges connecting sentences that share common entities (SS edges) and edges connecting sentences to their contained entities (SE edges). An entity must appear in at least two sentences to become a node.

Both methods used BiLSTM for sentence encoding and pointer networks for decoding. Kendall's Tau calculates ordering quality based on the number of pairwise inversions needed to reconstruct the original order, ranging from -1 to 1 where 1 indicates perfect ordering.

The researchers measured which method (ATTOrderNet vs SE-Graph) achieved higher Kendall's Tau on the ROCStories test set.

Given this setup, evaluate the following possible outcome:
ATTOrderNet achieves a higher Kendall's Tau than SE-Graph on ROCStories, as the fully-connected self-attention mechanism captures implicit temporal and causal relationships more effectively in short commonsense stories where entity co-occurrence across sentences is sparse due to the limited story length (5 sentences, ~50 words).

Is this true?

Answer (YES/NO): YES